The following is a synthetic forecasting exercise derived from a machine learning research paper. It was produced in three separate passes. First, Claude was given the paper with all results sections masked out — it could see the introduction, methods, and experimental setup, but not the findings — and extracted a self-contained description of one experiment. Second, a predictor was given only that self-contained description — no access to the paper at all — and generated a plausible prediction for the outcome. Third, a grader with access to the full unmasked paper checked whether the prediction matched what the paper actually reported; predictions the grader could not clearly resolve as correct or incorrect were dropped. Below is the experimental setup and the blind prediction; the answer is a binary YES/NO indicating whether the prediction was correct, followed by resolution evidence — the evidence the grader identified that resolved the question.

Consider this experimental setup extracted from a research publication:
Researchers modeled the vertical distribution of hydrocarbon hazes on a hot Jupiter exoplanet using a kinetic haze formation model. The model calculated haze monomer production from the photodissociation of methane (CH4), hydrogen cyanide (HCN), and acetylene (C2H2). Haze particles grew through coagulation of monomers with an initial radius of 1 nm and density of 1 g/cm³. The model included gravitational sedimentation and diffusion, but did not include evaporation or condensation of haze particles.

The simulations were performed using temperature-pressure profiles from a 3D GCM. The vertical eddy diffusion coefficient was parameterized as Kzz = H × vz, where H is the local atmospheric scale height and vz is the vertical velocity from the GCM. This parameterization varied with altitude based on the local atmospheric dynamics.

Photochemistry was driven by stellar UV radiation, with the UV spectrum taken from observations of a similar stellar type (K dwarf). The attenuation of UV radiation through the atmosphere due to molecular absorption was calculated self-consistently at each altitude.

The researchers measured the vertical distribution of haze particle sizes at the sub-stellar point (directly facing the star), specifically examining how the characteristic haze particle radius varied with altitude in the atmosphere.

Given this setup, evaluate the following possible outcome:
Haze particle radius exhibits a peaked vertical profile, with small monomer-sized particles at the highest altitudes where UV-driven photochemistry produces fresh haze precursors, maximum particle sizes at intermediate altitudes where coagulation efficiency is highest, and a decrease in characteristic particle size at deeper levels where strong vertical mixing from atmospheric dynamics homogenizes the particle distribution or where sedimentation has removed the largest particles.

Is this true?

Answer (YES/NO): NO